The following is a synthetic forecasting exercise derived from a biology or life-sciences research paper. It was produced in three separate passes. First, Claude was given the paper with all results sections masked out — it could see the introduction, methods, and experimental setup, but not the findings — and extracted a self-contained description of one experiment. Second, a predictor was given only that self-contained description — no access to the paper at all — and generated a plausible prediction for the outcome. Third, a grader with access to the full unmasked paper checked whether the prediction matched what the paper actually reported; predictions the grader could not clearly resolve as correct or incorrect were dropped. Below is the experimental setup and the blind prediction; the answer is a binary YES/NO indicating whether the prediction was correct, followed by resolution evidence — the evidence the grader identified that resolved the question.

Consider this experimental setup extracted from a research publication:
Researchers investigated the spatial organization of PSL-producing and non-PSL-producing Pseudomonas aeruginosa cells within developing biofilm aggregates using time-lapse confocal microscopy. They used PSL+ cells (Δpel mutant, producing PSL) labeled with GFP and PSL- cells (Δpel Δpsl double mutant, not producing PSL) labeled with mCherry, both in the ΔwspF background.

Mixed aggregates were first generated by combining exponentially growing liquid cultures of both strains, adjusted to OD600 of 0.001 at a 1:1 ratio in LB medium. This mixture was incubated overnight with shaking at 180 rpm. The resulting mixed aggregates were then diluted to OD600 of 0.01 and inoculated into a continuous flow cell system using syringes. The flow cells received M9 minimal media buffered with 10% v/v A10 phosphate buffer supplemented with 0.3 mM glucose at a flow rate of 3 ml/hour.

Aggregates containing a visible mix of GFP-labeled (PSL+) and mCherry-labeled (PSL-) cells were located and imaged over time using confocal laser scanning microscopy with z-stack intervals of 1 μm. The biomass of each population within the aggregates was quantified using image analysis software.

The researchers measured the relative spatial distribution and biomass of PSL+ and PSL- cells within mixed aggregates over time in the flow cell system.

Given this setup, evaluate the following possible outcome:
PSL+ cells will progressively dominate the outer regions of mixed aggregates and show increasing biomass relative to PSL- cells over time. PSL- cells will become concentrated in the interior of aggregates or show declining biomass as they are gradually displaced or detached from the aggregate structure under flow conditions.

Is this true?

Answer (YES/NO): YES